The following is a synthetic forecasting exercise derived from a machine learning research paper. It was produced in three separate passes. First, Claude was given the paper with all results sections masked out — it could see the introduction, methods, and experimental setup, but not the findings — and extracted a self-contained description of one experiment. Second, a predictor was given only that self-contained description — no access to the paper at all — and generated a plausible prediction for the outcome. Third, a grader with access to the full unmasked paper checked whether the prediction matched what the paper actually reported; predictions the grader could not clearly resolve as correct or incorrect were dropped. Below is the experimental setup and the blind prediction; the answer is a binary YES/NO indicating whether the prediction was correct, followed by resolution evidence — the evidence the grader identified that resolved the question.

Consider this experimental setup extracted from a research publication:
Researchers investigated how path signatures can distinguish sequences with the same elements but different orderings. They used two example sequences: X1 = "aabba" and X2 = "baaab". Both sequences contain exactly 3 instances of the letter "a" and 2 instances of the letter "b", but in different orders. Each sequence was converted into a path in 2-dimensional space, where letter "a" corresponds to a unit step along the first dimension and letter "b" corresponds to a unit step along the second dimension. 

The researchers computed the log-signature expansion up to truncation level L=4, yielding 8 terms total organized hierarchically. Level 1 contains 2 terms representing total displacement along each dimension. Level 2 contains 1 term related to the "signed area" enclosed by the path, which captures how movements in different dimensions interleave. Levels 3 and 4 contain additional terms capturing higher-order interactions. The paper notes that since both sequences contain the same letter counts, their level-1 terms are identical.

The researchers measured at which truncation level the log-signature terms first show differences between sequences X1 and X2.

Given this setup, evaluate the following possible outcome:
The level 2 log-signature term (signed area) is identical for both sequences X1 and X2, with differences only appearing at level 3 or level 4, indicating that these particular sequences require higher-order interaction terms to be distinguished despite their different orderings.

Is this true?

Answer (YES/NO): NO